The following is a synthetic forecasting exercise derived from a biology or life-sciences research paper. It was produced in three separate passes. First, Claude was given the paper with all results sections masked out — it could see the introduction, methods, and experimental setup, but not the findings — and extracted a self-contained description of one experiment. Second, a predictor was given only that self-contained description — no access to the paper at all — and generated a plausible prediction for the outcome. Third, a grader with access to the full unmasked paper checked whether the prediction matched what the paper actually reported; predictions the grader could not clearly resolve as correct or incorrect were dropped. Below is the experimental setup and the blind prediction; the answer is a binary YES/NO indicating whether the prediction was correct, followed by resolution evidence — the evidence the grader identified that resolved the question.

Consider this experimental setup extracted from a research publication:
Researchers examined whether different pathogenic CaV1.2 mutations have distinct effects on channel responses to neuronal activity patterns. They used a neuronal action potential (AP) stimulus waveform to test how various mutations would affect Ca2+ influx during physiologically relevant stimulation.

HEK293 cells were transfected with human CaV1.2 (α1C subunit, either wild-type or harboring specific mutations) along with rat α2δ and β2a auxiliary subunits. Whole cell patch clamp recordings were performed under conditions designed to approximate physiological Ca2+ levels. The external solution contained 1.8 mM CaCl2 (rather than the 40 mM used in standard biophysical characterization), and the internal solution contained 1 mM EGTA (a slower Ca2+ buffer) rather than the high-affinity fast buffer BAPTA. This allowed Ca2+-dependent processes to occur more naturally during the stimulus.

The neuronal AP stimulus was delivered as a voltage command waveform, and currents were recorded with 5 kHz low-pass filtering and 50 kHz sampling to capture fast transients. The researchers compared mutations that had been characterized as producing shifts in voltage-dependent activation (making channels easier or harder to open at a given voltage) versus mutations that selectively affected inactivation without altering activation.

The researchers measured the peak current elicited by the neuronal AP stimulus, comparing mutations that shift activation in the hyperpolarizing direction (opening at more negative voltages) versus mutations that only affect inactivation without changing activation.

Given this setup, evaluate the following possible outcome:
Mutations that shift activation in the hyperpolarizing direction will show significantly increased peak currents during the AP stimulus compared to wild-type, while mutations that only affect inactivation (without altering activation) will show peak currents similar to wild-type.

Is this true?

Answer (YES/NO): NO